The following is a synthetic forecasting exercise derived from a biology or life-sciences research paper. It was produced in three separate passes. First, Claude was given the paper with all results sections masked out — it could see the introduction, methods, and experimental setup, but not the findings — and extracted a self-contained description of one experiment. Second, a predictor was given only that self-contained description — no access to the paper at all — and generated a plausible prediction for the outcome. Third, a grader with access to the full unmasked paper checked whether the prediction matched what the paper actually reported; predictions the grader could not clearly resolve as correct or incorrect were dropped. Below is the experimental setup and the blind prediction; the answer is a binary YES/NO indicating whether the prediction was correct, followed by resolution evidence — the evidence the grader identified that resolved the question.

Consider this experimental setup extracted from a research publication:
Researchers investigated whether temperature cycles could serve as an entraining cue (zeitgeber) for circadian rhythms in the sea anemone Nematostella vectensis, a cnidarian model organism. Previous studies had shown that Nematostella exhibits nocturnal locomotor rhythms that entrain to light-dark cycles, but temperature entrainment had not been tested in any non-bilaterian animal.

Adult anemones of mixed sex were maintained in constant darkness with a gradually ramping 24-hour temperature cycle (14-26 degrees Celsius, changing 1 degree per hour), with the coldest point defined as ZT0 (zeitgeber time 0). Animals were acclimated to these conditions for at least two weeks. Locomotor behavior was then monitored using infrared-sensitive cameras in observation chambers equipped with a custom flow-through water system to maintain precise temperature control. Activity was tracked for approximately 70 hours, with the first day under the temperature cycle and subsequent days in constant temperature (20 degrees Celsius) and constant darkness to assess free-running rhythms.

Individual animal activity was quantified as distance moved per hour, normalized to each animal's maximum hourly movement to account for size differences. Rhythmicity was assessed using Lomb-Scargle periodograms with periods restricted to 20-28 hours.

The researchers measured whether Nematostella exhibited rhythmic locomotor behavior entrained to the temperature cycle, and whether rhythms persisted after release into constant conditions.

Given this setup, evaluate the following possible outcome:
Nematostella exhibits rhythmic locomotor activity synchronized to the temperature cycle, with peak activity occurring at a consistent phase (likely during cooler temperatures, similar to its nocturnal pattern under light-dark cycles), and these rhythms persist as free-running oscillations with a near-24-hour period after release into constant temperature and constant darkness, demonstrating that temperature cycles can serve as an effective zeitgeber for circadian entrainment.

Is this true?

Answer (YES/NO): YES